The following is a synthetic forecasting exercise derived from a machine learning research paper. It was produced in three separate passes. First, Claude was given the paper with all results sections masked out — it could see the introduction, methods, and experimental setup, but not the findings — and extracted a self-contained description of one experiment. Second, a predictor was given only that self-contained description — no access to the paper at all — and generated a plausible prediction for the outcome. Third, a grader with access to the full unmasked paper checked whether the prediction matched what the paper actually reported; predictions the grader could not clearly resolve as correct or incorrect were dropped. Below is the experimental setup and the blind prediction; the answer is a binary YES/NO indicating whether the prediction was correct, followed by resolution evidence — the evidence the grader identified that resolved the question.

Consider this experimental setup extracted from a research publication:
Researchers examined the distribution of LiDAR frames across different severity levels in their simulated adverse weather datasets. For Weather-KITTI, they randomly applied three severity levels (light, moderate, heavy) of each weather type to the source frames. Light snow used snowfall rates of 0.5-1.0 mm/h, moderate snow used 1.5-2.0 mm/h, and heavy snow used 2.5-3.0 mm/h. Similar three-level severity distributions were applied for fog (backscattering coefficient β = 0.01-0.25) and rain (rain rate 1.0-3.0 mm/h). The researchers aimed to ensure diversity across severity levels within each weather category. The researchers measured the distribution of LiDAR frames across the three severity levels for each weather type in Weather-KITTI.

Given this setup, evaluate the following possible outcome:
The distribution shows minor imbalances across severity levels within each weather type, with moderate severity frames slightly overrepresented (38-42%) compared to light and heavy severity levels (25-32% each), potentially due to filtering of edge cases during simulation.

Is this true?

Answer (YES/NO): NO